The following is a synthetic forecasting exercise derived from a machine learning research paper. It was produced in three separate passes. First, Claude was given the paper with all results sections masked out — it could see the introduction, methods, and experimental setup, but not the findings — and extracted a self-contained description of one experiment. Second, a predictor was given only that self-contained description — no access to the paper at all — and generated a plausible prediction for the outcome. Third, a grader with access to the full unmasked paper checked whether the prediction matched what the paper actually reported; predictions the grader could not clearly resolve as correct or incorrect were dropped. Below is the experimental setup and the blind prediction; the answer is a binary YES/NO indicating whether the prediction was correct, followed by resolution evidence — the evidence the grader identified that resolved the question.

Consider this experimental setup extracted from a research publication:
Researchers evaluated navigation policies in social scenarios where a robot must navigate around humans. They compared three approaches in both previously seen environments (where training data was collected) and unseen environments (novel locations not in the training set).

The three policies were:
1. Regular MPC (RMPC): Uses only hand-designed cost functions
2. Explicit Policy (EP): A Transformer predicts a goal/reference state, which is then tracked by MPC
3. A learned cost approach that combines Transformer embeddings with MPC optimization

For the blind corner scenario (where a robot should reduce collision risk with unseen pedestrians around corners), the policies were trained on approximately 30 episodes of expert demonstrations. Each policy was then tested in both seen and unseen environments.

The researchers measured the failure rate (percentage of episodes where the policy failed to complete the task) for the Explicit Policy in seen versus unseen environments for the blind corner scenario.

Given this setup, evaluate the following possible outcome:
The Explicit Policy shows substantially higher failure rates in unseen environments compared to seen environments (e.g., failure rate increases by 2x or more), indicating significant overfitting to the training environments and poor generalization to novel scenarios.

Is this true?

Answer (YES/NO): YES